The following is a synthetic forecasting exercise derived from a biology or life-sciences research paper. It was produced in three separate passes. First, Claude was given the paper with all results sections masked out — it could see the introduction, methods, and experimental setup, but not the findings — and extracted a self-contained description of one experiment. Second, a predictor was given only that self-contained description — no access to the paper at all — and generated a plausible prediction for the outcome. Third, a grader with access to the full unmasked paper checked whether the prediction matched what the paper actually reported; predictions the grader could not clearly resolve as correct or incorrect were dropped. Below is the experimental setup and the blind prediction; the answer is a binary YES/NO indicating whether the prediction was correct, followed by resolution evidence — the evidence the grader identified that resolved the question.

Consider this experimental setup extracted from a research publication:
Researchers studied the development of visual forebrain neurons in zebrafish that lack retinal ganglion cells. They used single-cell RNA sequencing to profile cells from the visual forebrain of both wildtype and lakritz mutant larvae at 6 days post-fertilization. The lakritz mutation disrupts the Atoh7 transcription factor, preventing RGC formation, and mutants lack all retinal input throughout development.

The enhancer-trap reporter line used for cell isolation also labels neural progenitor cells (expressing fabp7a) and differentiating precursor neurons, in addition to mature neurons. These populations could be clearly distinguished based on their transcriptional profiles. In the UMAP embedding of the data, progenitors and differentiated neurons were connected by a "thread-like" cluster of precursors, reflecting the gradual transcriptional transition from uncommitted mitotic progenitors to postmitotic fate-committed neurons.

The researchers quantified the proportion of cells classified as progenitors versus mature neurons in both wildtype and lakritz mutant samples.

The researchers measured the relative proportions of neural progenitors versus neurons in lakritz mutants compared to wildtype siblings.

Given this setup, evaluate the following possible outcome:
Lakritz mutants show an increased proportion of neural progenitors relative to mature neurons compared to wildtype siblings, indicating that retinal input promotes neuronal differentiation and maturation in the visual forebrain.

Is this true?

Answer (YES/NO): YES